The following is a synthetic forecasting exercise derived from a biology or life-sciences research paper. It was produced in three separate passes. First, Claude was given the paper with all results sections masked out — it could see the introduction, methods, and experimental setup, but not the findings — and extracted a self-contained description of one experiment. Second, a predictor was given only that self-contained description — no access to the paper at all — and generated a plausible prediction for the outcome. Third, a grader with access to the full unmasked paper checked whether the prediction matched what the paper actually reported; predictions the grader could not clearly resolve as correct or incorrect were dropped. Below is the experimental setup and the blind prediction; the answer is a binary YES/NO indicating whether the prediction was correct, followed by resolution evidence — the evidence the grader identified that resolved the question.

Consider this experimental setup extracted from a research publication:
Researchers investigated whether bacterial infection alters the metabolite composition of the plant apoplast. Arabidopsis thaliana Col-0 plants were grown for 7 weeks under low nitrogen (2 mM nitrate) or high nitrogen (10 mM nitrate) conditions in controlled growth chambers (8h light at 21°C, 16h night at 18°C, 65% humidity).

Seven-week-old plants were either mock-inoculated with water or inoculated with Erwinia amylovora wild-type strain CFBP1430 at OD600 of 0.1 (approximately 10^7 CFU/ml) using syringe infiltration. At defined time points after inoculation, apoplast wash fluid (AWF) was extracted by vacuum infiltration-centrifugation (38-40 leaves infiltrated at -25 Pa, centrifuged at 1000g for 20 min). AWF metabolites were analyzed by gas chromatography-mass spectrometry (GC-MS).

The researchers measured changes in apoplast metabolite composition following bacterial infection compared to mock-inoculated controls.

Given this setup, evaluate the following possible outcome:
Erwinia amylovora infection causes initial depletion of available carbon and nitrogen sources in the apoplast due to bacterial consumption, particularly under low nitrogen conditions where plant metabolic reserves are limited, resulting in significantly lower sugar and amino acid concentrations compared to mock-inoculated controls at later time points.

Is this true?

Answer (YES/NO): NO